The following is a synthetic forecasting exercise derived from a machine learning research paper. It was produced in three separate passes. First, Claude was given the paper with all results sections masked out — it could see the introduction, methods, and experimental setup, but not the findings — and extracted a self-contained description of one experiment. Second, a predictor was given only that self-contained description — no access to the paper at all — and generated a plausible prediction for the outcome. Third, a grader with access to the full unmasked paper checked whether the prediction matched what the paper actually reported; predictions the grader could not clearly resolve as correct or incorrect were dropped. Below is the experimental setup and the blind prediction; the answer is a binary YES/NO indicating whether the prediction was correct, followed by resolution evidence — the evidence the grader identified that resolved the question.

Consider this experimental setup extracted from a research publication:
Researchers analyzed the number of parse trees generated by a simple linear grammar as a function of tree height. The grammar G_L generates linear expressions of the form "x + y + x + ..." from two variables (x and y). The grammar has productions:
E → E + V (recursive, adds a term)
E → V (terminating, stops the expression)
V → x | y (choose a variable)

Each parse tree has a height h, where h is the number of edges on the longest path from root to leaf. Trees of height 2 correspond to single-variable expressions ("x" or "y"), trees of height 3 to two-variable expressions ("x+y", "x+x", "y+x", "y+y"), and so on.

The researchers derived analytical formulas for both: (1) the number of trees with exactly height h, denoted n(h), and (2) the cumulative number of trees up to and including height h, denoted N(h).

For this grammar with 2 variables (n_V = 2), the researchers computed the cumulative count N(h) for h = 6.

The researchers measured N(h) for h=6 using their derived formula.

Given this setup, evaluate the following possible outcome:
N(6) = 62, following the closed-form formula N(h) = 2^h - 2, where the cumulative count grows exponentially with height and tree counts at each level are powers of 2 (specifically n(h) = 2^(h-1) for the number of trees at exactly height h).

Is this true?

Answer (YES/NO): YES